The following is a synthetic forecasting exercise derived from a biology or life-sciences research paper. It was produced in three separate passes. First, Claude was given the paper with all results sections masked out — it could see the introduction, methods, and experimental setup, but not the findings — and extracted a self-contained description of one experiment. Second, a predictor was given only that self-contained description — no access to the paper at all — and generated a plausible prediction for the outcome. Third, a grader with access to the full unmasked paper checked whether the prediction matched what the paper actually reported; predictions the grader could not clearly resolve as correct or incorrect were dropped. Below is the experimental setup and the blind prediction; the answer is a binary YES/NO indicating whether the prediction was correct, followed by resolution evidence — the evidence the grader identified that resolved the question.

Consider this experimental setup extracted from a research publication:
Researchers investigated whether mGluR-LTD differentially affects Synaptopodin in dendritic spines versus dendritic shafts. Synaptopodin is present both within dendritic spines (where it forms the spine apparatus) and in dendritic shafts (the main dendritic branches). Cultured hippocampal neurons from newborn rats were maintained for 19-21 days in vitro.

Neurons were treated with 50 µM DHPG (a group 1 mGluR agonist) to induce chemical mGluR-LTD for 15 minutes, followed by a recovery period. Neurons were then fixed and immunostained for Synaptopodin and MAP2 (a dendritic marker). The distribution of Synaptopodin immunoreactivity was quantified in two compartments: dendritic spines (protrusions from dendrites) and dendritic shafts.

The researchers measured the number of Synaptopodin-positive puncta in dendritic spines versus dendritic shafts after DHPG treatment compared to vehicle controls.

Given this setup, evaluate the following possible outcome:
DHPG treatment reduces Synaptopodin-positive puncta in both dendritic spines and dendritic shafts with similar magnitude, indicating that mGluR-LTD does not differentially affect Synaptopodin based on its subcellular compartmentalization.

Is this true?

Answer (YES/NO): NO